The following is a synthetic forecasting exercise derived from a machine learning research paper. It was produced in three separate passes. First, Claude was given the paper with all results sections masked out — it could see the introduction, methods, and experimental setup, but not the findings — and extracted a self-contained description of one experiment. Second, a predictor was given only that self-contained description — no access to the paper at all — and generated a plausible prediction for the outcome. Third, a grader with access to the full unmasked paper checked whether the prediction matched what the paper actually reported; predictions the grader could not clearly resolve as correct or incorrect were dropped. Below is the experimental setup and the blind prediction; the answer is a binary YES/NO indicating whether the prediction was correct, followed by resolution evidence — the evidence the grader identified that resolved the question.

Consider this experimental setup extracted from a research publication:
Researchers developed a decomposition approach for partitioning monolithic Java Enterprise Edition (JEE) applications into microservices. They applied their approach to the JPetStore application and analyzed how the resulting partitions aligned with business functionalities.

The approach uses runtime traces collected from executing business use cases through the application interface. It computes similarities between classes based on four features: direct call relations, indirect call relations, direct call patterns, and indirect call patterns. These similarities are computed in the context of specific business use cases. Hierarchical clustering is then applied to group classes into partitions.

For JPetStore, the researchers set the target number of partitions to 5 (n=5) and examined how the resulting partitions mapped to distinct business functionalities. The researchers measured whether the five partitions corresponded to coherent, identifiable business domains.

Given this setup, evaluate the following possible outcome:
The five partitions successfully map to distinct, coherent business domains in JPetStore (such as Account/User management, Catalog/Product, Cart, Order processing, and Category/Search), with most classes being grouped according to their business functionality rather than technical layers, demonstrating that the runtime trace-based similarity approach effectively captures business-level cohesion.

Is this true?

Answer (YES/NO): YES